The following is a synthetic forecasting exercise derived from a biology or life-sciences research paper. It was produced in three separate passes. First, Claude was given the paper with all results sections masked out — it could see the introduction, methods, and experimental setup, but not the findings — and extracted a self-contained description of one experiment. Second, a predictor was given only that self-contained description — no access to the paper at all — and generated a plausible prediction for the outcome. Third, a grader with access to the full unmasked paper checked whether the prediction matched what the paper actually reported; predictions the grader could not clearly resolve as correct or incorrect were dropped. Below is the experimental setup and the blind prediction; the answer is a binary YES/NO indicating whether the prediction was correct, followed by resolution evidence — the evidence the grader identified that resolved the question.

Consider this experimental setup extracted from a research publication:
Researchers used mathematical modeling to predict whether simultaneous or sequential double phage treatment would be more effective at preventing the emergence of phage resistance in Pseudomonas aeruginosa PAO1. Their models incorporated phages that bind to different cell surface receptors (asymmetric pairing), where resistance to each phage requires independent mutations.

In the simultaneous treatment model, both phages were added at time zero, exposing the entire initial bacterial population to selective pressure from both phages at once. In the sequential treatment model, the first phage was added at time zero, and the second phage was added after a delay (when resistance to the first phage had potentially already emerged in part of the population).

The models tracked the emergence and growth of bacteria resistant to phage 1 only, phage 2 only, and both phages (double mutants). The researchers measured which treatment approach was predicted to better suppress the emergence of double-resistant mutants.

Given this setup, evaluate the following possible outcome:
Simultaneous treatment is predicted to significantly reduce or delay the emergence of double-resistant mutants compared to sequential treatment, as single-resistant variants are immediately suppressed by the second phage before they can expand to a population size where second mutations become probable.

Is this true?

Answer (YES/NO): YES